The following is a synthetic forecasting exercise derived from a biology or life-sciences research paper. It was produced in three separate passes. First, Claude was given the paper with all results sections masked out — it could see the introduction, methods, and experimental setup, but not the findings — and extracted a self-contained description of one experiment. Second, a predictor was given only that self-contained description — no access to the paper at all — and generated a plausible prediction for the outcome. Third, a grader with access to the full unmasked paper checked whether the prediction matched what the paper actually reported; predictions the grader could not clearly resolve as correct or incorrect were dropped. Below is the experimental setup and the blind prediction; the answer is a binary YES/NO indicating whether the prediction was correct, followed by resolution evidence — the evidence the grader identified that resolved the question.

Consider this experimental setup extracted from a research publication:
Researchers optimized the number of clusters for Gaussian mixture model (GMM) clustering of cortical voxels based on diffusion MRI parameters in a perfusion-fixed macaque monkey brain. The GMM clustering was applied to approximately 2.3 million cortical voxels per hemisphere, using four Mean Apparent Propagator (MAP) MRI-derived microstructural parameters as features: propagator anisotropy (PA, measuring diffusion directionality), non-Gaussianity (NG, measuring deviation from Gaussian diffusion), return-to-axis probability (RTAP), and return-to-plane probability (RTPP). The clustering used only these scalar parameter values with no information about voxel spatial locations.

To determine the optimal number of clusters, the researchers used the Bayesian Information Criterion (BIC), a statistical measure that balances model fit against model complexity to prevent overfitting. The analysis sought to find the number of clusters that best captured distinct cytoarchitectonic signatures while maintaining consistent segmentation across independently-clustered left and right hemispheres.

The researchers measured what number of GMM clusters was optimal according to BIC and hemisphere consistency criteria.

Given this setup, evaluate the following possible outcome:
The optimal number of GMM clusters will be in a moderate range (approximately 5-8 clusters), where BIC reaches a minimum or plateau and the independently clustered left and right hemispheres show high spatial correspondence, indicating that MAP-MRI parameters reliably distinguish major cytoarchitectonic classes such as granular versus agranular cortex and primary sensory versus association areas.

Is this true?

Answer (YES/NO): NO